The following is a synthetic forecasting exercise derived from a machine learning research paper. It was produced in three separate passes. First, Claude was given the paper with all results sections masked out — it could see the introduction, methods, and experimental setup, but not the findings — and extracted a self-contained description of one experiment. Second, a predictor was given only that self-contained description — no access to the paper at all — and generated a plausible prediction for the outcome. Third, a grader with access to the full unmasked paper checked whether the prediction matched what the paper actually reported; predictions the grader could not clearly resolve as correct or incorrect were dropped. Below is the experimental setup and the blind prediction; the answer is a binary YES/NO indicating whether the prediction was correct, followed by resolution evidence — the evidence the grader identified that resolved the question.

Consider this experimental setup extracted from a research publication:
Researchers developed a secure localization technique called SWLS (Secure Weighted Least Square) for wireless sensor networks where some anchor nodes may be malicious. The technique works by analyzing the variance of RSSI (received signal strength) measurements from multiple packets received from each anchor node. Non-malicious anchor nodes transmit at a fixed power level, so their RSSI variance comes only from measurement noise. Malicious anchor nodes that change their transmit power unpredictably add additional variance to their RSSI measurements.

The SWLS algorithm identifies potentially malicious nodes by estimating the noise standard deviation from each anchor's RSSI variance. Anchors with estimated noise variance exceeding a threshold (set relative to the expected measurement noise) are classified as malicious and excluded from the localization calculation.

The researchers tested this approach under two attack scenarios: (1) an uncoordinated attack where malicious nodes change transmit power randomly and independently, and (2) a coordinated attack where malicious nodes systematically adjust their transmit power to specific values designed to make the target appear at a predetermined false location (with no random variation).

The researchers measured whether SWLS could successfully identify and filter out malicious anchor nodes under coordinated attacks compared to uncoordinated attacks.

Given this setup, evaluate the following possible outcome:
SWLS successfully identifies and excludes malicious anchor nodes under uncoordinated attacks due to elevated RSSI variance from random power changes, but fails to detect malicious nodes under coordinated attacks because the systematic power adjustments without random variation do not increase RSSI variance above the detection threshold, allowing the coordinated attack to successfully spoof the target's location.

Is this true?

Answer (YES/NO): YES